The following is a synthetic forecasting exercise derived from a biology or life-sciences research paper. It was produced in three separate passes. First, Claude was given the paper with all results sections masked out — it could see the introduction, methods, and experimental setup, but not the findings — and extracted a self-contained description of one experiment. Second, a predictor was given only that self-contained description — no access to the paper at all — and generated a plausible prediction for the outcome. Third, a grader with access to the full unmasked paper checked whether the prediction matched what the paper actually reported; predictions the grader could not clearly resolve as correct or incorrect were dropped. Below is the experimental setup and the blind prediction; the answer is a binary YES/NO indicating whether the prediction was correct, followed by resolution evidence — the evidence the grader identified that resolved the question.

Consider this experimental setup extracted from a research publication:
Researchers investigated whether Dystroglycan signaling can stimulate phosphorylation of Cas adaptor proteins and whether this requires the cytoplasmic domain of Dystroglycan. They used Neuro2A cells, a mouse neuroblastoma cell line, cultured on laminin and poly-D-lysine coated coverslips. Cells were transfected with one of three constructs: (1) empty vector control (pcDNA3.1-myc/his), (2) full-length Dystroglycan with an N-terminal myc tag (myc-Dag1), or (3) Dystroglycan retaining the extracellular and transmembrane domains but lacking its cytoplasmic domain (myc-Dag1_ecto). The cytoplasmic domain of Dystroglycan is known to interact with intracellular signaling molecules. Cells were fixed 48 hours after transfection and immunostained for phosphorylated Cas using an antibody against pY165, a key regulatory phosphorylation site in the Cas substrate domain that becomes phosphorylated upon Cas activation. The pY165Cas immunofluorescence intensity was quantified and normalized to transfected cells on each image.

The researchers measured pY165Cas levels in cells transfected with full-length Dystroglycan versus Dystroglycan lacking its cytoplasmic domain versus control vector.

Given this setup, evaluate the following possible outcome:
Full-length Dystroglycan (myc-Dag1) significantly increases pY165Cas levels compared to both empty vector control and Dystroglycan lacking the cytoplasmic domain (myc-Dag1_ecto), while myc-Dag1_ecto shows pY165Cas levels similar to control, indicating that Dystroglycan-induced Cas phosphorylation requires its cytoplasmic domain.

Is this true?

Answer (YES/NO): NO